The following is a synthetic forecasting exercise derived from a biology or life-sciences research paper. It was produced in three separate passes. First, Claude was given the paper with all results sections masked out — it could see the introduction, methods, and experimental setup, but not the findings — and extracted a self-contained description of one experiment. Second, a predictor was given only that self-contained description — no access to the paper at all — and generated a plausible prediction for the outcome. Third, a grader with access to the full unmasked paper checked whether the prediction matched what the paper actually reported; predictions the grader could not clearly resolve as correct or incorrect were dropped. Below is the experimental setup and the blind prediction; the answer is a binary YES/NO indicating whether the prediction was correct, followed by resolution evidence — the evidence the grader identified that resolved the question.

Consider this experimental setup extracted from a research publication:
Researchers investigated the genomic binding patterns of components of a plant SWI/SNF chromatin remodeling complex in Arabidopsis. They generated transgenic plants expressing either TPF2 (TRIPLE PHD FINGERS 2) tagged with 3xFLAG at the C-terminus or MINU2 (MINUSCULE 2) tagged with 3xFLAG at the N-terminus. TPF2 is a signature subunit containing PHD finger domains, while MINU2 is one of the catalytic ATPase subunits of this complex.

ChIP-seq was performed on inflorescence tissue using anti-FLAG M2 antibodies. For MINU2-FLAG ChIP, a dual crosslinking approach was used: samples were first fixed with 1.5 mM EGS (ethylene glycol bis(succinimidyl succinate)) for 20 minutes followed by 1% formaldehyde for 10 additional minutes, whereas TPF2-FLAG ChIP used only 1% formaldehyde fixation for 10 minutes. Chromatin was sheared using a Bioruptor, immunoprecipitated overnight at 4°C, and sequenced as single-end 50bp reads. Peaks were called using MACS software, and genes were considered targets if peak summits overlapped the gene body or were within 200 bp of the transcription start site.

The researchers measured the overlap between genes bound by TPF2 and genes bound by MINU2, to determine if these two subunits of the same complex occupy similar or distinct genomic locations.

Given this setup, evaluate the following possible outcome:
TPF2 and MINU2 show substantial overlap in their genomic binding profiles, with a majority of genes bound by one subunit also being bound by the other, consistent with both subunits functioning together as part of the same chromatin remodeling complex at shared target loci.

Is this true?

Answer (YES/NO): YES